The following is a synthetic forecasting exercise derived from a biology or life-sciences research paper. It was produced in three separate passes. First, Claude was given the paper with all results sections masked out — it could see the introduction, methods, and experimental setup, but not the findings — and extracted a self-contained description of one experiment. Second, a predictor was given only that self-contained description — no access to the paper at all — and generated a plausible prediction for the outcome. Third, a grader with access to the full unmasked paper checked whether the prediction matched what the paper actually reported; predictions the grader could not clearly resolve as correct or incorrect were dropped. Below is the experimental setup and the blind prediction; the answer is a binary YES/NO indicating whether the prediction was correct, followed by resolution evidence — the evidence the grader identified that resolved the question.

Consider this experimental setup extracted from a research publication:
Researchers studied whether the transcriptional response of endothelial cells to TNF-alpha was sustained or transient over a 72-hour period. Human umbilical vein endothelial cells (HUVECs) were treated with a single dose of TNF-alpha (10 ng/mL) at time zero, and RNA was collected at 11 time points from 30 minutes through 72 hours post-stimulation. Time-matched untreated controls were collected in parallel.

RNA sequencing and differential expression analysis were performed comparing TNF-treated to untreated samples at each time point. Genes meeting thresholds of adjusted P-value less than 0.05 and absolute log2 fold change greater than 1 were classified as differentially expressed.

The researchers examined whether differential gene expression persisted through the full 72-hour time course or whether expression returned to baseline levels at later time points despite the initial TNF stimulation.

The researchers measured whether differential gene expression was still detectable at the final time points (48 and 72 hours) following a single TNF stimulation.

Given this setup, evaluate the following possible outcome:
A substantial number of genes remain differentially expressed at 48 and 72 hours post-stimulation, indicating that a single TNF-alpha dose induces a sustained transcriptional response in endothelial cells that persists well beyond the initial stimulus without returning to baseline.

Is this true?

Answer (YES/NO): YES